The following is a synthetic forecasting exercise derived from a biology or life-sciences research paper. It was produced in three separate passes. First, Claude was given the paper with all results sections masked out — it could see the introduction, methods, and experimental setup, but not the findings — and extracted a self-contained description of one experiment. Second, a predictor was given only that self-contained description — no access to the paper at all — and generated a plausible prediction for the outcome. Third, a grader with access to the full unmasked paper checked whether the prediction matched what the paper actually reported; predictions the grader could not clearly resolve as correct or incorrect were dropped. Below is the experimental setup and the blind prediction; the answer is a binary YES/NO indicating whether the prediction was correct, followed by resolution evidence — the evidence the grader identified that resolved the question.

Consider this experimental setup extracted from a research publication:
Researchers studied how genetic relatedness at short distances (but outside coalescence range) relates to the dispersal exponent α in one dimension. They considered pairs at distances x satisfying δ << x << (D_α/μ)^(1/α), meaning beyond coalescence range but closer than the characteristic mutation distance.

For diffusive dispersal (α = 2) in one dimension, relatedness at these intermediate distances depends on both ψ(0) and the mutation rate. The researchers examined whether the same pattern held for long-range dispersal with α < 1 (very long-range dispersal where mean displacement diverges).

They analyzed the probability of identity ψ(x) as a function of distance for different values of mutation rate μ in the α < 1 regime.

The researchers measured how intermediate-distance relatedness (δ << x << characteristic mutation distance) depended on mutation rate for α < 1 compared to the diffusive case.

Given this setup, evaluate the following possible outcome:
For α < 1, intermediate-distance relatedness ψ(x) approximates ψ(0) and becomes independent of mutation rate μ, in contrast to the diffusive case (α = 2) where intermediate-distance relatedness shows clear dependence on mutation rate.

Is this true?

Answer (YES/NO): NO